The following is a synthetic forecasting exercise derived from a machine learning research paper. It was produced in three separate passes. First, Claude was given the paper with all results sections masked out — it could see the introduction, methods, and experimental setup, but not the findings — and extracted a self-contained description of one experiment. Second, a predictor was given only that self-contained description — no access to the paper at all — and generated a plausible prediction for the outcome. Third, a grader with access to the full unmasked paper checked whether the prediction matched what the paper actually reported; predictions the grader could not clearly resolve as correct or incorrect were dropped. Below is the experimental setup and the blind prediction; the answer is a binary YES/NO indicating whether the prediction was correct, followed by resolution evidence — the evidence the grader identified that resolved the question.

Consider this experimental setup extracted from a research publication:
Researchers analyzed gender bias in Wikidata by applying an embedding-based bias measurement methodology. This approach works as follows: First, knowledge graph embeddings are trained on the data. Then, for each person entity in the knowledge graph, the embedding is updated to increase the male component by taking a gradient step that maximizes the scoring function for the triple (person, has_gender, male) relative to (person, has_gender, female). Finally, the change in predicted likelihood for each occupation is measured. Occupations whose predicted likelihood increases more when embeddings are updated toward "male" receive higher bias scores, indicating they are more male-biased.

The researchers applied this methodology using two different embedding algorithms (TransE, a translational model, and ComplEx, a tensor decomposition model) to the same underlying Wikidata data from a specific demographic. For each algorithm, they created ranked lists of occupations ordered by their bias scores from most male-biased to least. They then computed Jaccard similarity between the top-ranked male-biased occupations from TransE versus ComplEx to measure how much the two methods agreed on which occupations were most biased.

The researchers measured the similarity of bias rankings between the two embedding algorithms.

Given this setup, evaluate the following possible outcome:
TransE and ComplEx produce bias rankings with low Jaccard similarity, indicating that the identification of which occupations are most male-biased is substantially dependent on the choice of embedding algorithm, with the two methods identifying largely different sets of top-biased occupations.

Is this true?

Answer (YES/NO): YES